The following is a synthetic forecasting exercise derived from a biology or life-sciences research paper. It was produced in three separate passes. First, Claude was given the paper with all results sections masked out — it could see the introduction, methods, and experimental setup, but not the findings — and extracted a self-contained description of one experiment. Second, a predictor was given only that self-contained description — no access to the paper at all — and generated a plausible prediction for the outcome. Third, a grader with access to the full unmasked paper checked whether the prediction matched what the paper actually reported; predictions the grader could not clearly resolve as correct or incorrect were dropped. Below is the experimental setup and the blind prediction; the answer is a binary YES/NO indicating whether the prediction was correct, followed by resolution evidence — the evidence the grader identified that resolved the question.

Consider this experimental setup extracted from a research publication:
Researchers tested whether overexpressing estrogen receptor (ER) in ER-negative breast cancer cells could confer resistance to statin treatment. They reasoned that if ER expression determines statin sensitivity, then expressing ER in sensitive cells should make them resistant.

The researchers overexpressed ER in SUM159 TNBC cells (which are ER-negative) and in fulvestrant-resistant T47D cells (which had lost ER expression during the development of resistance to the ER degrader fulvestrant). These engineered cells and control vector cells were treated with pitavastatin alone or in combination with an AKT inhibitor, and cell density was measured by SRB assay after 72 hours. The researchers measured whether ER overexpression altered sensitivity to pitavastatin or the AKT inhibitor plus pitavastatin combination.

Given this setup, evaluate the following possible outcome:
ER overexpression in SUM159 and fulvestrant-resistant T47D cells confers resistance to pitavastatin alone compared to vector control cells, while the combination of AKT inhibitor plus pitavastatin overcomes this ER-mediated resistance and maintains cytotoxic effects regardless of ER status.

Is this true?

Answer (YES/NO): NO